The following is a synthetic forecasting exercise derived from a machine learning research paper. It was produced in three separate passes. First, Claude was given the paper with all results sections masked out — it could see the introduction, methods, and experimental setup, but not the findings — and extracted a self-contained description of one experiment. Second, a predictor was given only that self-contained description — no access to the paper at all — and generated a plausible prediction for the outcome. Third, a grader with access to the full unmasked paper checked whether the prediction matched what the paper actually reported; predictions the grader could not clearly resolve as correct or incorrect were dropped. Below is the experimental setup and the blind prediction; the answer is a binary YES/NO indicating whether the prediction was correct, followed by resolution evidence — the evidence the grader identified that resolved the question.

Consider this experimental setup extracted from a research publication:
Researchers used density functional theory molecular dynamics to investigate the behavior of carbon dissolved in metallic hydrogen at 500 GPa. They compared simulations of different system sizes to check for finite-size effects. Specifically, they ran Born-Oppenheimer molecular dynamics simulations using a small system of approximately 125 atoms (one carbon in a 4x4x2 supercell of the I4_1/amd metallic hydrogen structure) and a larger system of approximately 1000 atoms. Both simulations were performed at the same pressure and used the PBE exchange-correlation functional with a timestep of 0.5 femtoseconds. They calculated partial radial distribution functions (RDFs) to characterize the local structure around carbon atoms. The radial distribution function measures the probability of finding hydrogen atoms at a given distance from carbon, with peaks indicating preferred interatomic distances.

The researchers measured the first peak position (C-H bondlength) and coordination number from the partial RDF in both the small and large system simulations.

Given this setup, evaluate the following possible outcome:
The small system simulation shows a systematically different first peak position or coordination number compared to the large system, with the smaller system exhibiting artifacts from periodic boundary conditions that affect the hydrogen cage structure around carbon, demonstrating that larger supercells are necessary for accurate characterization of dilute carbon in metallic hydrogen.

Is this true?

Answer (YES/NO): NO